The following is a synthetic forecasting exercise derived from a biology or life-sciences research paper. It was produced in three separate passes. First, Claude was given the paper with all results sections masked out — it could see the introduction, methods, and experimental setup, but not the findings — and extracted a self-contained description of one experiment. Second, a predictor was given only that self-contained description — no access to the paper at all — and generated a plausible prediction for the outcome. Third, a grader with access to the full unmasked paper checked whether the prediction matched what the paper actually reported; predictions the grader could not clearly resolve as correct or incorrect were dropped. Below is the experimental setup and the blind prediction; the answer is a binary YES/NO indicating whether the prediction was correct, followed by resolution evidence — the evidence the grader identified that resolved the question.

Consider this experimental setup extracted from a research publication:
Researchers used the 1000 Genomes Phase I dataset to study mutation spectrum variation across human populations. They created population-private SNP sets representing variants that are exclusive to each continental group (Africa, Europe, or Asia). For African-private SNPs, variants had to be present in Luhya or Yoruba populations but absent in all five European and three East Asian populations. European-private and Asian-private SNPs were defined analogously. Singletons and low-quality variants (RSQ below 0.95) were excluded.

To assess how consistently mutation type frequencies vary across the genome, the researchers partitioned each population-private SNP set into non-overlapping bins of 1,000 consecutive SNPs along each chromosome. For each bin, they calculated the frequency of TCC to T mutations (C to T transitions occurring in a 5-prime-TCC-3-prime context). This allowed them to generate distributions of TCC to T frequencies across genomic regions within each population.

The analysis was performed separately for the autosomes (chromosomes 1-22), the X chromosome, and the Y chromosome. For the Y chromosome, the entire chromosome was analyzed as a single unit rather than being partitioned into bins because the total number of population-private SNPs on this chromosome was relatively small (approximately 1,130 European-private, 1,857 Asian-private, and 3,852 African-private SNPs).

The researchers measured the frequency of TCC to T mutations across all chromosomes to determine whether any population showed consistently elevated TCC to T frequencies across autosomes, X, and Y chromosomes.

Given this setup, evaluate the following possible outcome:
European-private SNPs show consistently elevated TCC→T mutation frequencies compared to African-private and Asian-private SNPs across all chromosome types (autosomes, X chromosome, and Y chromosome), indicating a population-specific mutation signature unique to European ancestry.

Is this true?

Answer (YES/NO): NO